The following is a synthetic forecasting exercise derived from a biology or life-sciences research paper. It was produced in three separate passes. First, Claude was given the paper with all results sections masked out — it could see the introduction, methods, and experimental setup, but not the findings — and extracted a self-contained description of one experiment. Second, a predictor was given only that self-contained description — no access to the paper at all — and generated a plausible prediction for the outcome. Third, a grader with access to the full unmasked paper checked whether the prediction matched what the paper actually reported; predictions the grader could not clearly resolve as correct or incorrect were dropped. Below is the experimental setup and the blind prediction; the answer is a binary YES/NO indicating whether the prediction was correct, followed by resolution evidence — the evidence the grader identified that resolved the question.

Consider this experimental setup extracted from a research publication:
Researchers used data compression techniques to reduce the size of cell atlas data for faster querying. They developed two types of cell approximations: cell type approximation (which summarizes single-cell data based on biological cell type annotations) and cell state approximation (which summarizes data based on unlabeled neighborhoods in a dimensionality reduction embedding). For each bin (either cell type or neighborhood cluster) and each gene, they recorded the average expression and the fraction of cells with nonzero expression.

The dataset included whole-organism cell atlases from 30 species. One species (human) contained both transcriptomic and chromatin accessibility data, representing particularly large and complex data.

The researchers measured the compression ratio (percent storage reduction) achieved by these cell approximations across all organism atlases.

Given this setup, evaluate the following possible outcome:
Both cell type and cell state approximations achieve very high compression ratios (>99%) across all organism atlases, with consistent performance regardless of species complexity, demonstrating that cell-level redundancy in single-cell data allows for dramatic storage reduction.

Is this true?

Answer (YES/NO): NO